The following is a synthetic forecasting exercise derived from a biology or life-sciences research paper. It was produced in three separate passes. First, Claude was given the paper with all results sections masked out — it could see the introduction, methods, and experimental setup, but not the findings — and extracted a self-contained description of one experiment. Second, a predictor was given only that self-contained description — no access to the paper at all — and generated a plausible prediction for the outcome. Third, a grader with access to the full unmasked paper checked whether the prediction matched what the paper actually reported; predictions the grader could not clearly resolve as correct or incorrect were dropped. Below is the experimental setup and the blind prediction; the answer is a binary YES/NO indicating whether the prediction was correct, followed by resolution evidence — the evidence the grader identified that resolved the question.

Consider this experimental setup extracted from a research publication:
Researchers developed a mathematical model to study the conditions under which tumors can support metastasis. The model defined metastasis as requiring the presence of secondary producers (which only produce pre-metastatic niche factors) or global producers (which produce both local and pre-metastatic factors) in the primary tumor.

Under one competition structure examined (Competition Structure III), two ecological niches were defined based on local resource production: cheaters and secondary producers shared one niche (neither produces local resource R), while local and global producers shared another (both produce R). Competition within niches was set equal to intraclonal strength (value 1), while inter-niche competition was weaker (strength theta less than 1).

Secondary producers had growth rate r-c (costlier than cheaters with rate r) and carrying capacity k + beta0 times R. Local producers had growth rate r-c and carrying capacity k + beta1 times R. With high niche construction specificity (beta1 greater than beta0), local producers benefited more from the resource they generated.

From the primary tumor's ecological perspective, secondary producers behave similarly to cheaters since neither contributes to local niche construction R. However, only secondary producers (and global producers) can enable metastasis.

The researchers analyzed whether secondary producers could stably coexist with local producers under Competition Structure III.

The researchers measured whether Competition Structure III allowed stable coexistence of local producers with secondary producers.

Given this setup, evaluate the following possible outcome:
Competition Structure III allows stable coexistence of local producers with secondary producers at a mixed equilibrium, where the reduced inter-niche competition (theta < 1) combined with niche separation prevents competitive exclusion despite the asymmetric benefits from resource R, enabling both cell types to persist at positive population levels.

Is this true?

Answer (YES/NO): NO